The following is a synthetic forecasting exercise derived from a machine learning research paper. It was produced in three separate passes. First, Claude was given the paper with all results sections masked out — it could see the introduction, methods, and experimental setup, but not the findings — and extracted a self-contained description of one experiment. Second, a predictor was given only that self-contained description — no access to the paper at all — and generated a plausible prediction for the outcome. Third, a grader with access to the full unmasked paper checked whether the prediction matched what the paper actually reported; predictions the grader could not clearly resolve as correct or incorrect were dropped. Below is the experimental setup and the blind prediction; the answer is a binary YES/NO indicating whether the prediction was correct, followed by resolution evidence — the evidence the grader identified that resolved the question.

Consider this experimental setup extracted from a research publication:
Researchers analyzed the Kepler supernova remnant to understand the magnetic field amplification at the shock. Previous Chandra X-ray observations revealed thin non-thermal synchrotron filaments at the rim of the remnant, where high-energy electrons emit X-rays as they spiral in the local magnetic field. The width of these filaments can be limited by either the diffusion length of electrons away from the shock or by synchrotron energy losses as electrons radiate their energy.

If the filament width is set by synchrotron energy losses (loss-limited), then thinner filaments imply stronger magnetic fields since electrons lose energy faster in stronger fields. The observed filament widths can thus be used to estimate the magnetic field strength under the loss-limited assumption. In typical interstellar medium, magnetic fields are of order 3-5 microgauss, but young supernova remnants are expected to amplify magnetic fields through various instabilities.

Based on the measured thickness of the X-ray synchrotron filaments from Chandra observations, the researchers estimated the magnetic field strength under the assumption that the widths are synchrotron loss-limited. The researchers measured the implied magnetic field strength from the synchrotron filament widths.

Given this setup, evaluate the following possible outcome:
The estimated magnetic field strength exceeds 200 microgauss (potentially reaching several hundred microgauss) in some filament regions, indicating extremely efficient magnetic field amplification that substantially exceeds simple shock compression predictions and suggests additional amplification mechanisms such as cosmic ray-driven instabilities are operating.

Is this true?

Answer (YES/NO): YES